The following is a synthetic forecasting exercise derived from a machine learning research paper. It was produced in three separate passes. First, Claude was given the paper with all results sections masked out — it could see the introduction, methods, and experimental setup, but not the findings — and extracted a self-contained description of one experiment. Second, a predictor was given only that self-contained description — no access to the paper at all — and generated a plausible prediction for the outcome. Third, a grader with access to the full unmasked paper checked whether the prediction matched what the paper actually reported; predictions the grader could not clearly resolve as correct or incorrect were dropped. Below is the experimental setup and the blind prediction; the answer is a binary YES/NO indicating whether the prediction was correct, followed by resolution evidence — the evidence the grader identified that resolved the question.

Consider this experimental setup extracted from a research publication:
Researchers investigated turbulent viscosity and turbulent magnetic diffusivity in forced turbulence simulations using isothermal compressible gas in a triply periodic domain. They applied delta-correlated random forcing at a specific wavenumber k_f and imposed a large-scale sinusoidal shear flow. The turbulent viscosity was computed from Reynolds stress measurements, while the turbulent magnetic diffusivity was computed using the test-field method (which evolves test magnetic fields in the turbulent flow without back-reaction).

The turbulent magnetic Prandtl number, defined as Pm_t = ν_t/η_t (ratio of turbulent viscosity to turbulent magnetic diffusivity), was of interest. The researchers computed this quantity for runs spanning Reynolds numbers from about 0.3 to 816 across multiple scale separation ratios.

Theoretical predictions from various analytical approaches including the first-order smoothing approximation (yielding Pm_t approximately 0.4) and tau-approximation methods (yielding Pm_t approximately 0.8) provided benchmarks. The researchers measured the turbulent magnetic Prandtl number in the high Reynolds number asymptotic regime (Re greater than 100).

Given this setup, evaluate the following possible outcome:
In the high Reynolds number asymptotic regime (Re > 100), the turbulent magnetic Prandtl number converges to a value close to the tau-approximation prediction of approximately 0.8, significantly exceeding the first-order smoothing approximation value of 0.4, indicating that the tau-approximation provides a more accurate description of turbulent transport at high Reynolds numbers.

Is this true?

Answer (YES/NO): NO